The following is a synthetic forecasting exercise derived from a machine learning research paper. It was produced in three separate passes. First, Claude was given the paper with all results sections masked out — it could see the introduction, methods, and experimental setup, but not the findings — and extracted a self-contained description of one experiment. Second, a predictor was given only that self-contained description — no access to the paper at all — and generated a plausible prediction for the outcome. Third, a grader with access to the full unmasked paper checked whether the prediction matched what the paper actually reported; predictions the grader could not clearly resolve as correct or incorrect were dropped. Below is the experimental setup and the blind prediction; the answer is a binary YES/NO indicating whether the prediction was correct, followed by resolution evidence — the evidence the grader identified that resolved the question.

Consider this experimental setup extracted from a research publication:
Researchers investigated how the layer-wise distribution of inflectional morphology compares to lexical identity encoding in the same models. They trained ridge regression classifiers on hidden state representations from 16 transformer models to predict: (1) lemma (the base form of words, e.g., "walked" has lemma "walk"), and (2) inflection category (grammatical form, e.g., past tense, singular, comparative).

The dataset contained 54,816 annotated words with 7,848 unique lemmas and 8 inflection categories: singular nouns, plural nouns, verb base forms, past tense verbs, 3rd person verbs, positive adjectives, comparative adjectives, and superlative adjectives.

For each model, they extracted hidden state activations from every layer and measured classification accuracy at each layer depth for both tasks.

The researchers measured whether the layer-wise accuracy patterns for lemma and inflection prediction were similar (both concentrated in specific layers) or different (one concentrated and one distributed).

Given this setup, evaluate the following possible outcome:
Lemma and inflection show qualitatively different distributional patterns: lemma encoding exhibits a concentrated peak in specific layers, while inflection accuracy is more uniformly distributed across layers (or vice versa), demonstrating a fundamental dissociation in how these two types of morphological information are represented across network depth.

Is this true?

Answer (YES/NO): YES